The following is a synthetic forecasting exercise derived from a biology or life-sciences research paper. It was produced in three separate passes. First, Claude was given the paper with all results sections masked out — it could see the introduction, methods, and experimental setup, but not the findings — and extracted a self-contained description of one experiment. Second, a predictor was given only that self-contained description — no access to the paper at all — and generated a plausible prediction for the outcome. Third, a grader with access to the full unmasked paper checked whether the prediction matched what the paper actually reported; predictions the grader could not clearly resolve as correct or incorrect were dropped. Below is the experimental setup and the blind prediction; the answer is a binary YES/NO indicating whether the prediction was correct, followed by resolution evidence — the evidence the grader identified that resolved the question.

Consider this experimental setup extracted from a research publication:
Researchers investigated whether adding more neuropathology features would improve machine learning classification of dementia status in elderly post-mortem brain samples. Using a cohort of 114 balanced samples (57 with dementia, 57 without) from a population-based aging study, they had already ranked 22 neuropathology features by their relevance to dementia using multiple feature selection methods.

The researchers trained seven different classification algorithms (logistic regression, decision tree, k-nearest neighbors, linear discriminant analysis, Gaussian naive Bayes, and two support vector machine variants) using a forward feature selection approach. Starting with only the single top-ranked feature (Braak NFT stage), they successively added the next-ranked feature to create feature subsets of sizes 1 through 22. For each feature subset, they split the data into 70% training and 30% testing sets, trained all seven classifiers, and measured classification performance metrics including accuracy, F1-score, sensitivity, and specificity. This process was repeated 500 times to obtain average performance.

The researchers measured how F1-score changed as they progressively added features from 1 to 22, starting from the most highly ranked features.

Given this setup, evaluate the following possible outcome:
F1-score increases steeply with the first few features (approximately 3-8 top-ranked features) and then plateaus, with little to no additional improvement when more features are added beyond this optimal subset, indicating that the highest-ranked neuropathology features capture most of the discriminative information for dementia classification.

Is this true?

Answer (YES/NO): NO